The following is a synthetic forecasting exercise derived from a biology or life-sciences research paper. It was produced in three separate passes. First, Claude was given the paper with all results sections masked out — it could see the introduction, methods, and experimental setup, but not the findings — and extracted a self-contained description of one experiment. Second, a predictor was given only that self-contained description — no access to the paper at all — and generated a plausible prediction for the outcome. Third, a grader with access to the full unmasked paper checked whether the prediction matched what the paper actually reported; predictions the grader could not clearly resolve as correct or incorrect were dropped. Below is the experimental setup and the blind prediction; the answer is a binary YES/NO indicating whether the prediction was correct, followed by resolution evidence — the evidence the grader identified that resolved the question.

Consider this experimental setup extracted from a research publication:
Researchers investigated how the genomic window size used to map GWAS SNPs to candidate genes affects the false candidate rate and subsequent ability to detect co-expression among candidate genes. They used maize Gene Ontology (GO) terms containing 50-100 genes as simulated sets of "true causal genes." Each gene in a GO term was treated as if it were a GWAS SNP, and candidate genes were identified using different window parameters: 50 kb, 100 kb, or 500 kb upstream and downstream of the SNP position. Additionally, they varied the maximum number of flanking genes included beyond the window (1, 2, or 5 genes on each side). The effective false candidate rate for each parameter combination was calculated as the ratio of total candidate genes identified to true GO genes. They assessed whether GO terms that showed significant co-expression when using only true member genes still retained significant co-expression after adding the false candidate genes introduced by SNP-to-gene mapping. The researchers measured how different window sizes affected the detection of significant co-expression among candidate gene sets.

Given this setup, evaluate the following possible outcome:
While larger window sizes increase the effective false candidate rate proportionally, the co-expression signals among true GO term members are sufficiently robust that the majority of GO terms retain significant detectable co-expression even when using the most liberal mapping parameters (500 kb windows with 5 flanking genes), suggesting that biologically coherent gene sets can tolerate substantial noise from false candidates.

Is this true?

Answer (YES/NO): NO